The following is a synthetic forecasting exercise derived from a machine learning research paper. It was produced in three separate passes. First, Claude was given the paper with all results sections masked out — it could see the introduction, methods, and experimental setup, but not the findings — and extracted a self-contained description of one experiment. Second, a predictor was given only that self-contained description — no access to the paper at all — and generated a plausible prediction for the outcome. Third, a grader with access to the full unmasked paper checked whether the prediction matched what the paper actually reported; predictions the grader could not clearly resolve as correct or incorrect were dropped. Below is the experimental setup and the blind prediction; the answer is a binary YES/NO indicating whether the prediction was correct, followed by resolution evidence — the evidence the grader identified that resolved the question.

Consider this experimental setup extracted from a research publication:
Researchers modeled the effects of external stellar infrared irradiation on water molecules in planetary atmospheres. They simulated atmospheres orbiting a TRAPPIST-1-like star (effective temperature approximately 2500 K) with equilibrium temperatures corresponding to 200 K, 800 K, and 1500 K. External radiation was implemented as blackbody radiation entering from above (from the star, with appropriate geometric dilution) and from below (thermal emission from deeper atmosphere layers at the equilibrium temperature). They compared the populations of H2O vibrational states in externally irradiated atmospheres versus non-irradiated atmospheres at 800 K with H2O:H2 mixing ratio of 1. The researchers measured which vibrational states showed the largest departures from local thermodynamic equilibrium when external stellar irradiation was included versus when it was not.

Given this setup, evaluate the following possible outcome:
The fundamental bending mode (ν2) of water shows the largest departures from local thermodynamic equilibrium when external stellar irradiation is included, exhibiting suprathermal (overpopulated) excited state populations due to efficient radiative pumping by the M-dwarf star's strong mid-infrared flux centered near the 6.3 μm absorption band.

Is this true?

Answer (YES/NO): NO